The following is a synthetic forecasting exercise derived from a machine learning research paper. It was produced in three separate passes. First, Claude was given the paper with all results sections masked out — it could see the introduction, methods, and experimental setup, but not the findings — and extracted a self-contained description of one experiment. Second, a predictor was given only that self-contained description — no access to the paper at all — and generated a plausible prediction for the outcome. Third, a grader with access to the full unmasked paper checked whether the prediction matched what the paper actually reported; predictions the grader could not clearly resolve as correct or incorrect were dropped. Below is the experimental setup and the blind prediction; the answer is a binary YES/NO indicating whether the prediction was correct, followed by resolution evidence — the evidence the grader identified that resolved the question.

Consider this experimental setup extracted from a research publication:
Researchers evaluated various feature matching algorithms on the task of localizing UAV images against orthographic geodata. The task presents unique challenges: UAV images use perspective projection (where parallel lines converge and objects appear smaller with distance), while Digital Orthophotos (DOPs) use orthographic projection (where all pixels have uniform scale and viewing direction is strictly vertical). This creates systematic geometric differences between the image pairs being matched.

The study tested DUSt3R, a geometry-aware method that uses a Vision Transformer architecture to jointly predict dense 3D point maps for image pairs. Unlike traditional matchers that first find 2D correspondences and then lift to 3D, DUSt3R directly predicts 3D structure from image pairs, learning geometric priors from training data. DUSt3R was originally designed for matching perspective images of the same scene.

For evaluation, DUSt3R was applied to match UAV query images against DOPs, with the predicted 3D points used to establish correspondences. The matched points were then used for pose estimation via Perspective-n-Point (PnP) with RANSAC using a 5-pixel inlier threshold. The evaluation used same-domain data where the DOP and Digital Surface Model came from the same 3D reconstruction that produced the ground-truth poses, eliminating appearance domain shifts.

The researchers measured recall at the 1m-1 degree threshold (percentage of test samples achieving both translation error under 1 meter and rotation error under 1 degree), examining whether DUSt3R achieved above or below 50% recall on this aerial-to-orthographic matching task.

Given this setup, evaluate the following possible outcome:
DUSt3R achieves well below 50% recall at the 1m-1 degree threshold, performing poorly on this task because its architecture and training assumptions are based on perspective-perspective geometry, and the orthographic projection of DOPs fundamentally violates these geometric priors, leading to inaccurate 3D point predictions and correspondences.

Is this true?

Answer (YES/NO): YES